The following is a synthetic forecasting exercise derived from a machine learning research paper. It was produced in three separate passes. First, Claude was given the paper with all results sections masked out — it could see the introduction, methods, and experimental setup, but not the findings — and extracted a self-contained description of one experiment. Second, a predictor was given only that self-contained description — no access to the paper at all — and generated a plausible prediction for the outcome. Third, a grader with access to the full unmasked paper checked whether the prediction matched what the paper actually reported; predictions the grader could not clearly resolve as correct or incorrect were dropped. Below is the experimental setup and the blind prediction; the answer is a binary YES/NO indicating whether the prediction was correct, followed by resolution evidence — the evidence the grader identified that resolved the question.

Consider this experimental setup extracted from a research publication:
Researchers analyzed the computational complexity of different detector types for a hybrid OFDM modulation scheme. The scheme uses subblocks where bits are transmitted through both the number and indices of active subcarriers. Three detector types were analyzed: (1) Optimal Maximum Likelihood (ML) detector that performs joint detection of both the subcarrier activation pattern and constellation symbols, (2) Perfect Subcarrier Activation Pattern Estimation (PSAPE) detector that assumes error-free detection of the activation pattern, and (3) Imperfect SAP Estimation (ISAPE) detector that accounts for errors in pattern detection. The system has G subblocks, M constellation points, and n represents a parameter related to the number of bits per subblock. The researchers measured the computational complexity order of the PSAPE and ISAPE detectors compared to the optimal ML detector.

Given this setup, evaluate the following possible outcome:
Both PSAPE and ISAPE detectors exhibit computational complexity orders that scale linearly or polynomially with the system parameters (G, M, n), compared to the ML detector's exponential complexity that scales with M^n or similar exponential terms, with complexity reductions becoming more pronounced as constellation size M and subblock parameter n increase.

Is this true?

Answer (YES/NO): NO